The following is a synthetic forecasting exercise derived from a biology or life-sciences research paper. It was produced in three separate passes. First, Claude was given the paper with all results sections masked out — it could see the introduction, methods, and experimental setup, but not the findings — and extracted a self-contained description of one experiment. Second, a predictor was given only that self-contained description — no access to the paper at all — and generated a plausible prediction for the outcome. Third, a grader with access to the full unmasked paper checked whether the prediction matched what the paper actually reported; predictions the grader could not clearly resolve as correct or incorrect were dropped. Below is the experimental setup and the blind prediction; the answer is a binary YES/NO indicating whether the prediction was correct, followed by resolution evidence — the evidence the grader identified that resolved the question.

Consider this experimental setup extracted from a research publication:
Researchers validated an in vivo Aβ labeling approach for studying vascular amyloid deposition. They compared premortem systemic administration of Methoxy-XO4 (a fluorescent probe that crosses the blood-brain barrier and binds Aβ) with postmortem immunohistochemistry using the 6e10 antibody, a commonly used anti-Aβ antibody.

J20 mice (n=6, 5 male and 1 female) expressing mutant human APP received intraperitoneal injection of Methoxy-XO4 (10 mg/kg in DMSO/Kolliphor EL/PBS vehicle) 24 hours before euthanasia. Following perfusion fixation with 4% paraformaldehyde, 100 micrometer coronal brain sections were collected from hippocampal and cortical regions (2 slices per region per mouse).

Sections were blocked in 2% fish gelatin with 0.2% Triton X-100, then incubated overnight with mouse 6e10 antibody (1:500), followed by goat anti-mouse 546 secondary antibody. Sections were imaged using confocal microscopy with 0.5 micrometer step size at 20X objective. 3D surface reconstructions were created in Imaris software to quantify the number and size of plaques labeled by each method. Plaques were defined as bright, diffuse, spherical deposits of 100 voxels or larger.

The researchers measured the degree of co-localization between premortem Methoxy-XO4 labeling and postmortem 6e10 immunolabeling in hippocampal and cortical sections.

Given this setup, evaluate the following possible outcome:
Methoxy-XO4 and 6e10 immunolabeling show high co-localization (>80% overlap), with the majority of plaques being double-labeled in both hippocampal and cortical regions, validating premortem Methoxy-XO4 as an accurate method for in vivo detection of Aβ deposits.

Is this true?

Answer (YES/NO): NO